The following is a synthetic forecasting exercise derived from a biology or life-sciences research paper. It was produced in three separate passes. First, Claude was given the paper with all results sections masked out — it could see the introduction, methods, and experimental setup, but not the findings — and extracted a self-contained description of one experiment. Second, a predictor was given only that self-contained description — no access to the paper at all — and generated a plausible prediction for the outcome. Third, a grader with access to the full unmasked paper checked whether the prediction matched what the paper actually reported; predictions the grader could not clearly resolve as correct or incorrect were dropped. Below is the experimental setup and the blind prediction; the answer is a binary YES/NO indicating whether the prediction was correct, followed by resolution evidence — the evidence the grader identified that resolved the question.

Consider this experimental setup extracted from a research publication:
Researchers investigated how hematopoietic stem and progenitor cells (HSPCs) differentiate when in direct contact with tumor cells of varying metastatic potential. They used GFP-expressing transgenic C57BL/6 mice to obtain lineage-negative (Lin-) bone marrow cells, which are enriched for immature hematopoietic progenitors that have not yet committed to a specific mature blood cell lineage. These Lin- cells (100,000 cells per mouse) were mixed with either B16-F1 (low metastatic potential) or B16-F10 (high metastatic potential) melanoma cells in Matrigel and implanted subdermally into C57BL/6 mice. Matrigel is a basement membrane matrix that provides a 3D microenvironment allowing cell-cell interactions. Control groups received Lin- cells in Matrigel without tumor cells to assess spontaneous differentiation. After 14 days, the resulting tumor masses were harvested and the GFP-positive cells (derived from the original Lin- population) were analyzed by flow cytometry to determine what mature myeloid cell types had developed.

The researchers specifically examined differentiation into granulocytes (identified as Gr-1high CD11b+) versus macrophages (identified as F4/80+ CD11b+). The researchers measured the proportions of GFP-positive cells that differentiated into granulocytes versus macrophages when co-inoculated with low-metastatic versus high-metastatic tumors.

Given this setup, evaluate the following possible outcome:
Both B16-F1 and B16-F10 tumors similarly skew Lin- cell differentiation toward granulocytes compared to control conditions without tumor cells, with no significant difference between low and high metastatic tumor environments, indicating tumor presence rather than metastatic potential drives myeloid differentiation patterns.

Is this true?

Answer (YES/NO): NO